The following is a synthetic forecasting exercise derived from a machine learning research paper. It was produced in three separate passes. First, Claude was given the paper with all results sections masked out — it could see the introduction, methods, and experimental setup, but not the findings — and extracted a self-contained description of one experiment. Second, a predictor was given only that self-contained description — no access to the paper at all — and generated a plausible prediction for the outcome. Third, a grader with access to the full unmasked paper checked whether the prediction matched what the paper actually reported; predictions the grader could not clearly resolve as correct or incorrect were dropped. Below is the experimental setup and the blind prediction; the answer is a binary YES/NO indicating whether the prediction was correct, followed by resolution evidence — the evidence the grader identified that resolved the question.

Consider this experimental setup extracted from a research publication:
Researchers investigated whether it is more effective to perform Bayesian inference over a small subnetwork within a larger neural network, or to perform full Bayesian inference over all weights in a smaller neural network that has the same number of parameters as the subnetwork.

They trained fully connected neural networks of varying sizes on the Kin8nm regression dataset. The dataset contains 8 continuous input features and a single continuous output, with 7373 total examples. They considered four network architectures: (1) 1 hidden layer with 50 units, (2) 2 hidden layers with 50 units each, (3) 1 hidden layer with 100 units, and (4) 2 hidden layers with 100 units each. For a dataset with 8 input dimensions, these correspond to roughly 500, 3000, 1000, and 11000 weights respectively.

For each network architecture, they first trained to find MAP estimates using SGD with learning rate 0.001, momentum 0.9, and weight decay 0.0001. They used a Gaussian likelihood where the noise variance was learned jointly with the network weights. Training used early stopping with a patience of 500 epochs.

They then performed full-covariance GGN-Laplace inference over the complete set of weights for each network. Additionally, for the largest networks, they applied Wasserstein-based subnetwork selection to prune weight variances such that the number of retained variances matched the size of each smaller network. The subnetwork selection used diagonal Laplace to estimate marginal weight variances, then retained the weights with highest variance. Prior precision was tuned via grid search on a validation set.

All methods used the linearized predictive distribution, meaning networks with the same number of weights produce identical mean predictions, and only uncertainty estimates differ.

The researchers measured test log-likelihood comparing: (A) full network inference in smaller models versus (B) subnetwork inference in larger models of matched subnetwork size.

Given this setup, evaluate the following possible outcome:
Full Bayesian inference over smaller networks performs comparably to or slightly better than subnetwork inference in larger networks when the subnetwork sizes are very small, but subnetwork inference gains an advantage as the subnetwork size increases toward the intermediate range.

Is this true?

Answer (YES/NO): NO